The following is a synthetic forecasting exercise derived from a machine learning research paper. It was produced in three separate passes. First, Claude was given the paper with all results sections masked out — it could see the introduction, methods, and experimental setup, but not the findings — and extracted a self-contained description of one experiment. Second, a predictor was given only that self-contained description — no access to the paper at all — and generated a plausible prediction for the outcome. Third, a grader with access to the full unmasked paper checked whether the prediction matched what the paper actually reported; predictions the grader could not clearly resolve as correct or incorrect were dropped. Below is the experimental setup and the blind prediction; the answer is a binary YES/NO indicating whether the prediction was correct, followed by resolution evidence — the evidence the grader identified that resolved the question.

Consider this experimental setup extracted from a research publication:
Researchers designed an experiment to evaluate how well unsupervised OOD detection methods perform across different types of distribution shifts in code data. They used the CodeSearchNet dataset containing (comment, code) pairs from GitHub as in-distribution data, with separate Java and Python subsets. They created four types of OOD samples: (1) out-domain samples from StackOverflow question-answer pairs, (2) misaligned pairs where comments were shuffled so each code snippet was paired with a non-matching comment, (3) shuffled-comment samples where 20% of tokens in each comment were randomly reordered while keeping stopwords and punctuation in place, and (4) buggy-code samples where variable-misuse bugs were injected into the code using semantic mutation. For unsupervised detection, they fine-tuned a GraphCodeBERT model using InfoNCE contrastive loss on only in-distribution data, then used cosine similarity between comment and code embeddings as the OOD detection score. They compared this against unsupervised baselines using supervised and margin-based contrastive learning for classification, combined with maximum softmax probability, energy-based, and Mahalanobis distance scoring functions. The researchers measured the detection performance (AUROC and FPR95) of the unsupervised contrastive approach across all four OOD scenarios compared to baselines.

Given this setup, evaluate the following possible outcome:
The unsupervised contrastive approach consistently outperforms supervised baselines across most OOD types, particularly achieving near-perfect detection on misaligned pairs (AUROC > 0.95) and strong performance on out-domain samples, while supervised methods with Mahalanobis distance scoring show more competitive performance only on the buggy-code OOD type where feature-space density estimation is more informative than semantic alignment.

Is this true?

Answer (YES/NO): NO